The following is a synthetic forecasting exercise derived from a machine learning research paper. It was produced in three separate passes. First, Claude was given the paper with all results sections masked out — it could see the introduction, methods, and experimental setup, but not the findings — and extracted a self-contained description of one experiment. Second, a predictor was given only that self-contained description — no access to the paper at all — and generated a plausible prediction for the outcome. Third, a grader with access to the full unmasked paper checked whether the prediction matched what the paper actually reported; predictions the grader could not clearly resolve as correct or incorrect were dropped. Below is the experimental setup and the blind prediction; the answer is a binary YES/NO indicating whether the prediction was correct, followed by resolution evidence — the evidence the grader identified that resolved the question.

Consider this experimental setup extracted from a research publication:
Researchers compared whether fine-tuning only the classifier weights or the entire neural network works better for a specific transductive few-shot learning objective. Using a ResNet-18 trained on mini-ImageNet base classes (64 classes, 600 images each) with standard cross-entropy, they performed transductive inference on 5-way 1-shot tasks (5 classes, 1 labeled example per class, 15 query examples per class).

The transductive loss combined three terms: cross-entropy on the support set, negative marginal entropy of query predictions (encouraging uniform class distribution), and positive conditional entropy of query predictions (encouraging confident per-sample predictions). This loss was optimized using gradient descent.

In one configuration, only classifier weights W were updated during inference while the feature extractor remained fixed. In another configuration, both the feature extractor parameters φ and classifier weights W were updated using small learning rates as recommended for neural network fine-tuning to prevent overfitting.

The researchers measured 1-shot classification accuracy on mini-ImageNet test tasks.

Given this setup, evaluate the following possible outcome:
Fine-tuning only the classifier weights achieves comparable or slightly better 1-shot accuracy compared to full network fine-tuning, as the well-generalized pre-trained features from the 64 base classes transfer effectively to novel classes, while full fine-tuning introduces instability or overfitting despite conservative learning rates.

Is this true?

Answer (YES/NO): NO